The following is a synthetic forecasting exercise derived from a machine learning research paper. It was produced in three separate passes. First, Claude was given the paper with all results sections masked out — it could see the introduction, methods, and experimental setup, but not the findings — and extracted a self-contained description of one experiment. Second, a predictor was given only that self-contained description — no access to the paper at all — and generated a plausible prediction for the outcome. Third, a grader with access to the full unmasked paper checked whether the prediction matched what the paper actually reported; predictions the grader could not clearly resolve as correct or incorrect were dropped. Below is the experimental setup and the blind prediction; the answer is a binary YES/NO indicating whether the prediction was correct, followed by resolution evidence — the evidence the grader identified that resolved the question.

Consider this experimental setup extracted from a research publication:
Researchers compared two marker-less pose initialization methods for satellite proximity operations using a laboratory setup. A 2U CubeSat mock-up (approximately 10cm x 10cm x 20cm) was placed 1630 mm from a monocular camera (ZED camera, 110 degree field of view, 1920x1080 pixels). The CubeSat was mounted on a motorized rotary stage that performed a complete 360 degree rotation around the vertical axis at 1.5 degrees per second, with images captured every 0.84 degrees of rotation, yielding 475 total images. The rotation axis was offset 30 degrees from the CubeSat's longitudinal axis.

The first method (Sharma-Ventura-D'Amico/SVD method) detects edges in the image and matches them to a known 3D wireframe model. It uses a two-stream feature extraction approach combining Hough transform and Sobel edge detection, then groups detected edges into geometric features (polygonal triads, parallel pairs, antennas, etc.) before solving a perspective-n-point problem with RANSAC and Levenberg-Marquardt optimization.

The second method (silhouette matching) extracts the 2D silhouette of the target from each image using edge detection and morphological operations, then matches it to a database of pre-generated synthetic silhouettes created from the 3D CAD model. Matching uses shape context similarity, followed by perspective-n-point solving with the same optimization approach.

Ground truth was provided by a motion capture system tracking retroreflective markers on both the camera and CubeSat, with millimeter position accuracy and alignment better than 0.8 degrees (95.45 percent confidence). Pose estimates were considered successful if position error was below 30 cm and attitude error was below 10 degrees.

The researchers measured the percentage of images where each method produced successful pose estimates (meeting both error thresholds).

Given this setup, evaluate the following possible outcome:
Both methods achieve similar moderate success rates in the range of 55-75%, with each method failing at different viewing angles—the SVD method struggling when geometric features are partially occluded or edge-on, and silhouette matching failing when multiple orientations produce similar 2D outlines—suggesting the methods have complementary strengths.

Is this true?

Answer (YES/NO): NO